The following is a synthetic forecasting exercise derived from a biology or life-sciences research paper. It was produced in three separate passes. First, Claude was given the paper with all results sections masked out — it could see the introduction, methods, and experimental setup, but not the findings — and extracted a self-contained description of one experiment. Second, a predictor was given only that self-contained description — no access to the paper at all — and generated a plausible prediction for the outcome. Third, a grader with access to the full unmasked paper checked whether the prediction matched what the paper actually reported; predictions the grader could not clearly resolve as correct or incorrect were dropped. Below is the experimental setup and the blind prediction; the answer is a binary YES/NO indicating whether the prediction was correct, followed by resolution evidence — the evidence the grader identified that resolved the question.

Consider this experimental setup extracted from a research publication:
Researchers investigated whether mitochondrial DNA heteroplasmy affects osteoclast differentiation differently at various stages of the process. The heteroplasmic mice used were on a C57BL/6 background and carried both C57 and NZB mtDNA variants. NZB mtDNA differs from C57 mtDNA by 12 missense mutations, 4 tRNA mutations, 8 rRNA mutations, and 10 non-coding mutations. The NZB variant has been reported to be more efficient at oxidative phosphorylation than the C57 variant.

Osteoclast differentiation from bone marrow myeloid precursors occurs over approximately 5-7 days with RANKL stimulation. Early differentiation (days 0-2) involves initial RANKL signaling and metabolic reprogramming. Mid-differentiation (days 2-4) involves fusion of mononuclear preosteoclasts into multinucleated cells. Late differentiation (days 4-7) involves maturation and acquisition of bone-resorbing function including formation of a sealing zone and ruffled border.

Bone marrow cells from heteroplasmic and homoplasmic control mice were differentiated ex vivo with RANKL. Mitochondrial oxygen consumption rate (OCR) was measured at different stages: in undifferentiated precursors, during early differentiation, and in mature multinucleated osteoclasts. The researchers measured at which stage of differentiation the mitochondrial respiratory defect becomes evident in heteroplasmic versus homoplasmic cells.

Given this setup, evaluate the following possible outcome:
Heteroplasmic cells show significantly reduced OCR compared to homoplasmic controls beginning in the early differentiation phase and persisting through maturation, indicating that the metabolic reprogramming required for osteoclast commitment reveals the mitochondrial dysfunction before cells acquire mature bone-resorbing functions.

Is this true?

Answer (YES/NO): NO